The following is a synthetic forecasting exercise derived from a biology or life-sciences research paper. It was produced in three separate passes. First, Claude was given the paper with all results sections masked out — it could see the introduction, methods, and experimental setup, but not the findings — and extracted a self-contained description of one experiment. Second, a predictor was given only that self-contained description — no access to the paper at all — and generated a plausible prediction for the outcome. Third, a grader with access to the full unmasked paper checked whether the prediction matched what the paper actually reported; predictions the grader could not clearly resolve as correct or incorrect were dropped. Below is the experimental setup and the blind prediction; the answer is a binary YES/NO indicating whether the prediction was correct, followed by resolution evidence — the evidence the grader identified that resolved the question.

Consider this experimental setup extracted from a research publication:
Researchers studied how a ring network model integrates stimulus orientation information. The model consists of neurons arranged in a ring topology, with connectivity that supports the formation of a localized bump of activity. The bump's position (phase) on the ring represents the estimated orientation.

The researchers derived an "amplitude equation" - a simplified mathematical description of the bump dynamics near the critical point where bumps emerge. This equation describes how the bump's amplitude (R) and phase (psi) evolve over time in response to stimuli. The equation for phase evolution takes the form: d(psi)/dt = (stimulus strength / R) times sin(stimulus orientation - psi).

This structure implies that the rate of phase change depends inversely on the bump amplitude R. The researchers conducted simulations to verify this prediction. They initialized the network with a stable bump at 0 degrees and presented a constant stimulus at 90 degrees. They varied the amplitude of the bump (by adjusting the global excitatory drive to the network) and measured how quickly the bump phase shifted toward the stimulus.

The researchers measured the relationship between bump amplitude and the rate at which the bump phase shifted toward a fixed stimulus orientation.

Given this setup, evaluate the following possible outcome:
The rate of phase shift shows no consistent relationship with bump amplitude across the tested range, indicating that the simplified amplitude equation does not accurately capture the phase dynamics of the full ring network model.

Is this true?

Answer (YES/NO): NO